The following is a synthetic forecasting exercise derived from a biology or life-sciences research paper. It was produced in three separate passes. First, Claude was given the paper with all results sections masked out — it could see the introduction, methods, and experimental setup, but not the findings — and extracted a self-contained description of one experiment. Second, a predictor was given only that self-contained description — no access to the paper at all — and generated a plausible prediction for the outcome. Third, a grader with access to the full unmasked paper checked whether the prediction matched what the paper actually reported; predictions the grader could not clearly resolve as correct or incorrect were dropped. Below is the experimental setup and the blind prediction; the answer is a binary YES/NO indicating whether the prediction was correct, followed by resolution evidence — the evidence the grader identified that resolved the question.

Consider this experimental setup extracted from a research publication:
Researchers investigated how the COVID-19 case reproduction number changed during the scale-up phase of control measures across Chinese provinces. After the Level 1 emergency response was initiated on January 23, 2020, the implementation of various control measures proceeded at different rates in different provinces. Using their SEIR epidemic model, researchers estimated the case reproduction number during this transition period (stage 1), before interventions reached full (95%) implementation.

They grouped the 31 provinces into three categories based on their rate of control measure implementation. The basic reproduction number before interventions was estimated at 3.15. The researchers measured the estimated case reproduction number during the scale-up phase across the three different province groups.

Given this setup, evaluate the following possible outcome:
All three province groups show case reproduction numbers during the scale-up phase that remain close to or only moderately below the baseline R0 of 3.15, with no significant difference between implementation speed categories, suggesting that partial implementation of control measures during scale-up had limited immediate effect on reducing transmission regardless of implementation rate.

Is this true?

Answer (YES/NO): NO